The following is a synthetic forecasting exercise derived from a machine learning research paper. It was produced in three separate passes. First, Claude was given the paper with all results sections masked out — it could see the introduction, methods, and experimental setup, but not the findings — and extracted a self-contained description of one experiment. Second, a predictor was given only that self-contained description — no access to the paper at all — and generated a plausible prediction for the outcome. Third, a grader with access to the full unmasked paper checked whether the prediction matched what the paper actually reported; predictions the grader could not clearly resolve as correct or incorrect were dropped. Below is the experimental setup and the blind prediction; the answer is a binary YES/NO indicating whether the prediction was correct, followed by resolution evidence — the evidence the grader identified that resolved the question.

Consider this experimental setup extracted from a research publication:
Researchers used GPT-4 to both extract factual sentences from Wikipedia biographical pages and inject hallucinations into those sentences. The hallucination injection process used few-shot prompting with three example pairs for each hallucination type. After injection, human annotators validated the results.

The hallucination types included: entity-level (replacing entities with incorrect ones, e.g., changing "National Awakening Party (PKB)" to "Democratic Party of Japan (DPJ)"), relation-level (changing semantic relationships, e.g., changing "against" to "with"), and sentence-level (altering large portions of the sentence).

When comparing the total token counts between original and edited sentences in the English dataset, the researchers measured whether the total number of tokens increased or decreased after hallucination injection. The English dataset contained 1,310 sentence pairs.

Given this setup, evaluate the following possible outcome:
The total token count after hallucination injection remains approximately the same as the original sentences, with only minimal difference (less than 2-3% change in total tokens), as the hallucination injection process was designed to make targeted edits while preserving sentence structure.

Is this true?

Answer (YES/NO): NO